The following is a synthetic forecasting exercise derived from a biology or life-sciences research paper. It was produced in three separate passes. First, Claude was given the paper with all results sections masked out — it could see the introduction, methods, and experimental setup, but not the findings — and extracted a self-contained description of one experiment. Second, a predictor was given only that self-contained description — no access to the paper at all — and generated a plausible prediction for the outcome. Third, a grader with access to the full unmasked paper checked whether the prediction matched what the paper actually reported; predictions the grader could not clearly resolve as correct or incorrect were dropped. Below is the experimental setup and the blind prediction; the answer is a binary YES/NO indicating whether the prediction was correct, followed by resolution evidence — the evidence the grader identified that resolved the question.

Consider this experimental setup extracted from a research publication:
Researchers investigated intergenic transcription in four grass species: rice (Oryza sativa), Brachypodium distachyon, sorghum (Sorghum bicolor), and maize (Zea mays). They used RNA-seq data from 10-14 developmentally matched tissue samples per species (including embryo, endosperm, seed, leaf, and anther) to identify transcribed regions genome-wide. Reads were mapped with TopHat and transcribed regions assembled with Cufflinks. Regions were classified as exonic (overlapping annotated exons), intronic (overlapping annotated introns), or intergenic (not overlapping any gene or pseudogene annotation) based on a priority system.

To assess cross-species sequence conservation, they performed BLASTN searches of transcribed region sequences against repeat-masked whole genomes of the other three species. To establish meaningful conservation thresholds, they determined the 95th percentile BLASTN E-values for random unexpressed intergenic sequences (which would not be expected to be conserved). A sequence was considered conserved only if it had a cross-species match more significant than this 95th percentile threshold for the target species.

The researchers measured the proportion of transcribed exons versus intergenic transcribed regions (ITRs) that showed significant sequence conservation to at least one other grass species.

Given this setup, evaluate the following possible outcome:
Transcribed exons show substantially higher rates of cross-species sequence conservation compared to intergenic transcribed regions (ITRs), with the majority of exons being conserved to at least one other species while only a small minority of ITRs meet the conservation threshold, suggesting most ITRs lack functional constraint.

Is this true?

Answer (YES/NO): YES